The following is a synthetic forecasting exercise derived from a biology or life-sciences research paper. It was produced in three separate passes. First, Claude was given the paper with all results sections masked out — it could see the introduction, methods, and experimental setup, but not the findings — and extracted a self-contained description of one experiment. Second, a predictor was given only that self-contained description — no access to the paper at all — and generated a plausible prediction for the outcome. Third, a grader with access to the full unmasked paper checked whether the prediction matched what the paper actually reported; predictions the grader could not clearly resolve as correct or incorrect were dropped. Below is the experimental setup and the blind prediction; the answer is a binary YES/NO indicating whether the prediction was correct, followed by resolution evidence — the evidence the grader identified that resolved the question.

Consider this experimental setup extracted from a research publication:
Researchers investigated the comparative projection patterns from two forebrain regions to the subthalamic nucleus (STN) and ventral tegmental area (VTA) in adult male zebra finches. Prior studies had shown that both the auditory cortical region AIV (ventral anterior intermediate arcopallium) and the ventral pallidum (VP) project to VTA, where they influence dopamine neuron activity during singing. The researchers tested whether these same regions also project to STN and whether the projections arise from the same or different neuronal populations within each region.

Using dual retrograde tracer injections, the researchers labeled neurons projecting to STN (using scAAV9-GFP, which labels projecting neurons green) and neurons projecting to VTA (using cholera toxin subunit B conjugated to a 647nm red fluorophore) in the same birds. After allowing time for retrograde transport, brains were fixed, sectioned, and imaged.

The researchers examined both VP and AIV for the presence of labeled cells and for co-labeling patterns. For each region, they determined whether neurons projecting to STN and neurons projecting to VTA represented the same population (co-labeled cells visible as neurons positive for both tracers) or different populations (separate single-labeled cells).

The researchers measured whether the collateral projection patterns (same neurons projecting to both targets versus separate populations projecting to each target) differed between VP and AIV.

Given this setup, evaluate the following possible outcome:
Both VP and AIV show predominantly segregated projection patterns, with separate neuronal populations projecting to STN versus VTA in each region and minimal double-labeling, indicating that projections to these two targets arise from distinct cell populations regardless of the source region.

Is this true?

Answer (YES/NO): NO